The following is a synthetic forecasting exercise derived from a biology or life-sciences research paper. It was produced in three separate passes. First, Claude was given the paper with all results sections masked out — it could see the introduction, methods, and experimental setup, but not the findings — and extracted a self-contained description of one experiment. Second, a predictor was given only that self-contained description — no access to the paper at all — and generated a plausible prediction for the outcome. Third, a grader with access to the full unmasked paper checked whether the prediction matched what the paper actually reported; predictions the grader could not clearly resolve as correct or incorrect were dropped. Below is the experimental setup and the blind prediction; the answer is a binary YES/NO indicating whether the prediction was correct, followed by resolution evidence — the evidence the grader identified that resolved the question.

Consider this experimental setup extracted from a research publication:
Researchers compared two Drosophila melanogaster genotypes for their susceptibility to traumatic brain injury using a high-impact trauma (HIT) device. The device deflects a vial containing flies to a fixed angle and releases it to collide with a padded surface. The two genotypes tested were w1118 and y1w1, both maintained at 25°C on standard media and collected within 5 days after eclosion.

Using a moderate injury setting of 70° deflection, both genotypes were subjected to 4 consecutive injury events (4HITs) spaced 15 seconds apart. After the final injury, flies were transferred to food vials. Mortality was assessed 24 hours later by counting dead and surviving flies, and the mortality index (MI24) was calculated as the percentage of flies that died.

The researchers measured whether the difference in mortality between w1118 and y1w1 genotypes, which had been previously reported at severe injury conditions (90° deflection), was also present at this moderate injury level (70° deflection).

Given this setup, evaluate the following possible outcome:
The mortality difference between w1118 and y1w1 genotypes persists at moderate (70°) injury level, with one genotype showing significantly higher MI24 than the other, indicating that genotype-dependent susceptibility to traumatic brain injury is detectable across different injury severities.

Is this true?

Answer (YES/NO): YES